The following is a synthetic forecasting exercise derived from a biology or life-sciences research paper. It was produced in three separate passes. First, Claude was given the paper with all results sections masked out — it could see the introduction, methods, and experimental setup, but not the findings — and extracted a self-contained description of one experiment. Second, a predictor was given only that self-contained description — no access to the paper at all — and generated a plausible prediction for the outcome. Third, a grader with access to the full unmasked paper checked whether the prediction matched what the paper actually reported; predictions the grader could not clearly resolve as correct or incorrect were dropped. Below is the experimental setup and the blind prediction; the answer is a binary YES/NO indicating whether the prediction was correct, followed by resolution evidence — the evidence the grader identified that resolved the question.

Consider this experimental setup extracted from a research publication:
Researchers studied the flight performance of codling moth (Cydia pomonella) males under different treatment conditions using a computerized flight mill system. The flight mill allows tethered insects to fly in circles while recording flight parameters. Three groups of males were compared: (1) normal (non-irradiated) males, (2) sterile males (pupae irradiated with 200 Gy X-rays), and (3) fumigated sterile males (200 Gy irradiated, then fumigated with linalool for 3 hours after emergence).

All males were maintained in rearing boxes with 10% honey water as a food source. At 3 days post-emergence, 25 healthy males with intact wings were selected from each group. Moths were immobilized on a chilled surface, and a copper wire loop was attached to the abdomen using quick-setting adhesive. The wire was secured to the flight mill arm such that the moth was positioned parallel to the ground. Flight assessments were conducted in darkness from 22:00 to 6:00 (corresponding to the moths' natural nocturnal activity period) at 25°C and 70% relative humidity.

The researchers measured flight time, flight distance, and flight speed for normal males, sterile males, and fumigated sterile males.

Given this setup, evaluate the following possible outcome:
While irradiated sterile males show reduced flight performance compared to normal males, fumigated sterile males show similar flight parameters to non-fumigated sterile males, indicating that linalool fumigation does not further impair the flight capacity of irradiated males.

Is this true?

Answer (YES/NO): YES